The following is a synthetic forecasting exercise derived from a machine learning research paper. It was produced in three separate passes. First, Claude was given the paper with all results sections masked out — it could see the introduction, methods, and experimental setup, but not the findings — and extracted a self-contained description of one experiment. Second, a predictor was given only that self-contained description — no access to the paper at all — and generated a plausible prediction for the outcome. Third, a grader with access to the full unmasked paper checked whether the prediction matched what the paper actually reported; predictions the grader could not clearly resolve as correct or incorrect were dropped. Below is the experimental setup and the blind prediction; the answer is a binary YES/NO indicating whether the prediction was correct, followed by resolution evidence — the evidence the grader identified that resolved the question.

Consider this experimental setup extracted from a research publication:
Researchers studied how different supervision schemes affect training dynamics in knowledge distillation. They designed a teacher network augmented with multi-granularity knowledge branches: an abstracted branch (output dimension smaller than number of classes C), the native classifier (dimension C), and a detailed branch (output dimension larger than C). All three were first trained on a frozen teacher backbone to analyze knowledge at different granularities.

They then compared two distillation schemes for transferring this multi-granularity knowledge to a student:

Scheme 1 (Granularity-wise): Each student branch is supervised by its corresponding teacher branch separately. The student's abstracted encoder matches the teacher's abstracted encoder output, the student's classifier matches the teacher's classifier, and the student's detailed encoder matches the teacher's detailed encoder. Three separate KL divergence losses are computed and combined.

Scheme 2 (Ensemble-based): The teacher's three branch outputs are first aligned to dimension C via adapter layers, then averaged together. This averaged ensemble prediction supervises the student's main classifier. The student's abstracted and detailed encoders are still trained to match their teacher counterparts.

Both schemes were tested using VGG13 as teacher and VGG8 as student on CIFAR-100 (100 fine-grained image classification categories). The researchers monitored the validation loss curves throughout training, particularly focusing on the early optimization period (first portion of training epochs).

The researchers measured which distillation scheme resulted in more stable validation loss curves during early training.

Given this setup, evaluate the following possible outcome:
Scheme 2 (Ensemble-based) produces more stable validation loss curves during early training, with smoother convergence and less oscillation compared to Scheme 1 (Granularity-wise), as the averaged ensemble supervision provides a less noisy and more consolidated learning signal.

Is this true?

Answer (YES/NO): YES